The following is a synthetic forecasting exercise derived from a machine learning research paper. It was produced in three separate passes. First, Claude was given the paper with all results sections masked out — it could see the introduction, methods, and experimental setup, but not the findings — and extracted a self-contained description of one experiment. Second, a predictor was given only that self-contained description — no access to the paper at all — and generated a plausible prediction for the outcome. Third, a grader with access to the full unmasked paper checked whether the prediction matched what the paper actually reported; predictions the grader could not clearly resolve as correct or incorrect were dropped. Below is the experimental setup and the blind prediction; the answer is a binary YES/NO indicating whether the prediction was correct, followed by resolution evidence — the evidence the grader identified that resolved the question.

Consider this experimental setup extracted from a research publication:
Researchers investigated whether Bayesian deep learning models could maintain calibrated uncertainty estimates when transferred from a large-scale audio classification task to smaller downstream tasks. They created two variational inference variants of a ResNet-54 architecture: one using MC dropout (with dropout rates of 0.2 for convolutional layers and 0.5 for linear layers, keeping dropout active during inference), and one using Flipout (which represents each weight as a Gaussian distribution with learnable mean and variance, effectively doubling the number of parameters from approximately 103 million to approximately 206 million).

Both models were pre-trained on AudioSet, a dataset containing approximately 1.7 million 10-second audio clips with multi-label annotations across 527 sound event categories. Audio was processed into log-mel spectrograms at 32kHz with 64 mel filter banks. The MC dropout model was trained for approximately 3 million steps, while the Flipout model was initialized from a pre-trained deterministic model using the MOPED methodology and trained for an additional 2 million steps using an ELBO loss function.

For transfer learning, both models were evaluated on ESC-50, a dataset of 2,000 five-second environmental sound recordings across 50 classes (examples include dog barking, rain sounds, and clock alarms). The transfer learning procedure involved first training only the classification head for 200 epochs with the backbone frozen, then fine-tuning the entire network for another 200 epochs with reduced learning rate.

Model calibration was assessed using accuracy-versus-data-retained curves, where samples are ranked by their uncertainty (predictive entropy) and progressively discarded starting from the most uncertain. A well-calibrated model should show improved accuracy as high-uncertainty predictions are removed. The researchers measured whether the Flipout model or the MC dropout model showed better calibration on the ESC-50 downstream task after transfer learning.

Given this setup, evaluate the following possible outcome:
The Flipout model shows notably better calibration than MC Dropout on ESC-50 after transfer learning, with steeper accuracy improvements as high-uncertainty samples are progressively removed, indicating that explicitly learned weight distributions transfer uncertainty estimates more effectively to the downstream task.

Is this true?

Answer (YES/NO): NO